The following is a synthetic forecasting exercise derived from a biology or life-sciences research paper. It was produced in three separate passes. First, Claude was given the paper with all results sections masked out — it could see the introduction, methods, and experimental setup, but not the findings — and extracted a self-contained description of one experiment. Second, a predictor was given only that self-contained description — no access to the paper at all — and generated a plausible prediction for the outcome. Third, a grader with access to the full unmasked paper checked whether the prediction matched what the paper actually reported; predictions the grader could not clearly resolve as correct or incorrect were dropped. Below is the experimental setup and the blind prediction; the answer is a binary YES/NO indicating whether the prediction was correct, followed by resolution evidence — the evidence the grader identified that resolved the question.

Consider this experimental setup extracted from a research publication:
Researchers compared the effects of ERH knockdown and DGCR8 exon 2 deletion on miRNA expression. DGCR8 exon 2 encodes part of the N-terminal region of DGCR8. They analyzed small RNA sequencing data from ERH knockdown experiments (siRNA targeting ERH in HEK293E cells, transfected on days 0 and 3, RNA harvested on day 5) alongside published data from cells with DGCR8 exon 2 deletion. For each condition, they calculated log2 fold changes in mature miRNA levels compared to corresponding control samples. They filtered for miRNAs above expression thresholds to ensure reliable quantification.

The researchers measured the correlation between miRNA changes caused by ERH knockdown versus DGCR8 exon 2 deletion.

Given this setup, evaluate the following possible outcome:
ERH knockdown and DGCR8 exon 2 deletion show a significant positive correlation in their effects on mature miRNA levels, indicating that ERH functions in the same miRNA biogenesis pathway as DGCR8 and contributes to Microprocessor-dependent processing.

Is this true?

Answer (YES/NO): YES